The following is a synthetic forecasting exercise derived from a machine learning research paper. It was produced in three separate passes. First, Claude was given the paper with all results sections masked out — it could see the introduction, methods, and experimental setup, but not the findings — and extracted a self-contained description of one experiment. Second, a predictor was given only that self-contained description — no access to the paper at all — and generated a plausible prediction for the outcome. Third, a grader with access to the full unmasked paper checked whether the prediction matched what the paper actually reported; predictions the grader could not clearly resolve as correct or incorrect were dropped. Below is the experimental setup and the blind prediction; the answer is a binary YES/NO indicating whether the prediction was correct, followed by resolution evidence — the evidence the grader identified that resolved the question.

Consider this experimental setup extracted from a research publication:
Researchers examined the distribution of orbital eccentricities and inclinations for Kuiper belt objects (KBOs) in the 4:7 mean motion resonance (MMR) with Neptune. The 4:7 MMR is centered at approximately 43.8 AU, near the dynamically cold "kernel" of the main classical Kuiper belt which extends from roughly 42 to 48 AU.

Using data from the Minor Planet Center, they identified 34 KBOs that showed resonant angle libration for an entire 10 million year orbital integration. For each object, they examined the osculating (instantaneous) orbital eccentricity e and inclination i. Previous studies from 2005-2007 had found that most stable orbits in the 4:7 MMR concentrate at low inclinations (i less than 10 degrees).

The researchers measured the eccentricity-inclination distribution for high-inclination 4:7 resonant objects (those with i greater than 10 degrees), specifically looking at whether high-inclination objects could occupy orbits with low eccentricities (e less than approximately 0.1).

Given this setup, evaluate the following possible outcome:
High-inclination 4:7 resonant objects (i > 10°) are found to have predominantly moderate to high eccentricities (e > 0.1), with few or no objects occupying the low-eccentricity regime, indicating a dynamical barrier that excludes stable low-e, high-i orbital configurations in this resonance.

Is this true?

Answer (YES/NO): YES